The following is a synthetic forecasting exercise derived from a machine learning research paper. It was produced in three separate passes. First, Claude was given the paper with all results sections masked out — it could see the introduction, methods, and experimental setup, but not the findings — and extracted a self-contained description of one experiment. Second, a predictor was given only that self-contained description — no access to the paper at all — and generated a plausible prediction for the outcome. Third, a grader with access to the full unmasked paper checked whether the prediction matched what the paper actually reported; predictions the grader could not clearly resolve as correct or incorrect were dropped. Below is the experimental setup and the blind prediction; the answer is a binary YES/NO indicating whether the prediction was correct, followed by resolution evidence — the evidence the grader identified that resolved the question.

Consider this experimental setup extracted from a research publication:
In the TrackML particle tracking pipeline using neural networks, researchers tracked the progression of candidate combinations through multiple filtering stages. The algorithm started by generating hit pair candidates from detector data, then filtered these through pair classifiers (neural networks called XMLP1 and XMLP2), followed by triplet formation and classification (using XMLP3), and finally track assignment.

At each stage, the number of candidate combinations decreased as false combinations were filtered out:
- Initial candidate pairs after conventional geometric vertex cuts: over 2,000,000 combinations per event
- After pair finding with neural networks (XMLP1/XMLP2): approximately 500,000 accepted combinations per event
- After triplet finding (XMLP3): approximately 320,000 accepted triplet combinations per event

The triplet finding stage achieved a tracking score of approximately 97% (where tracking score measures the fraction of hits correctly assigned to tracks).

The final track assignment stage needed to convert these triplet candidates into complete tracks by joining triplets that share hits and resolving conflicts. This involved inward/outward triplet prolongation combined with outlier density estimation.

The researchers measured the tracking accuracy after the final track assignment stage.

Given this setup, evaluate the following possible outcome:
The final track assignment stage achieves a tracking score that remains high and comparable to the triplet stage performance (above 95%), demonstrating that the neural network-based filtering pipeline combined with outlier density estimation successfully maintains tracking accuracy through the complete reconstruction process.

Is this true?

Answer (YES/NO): NO